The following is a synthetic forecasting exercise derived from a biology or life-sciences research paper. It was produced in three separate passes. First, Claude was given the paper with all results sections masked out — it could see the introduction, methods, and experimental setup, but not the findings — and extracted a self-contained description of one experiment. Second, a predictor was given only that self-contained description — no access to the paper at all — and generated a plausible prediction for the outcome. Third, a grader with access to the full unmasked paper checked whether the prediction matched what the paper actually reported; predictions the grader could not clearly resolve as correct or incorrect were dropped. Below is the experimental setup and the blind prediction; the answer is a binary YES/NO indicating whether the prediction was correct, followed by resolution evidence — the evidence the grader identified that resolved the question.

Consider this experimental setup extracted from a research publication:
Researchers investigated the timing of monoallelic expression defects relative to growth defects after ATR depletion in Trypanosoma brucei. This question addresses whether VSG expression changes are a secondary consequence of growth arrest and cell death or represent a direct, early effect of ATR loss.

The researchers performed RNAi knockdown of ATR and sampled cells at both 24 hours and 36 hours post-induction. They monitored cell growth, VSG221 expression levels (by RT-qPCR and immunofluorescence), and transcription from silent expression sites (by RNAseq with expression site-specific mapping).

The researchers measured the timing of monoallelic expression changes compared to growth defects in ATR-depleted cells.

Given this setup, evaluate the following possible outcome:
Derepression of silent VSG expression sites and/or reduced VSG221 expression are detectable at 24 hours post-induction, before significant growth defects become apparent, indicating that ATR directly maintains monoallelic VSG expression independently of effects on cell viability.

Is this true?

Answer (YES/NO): NO